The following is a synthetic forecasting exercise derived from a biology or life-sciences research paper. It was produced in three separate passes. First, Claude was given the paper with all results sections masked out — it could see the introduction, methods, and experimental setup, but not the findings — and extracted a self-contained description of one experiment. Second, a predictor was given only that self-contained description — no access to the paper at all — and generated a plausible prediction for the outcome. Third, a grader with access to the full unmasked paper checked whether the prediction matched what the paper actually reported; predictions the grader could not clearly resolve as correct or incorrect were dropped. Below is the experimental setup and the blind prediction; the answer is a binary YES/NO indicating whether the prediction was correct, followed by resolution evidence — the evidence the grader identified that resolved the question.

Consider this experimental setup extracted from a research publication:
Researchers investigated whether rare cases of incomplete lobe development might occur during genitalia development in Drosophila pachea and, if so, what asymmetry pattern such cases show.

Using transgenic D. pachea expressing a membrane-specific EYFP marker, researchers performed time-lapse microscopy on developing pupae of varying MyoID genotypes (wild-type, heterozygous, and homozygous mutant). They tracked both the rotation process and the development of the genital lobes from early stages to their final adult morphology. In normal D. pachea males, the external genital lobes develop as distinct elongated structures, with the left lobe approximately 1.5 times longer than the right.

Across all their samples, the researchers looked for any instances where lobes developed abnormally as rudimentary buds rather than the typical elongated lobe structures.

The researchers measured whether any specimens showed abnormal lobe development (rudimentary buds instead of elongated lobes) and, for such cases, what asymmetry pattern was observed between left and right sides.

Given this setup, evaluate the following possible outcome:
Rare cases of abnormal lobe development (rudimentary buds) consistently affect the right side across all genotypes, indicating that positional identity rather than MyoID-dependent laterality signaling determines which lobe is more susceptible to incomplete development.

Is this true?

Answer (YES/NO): NO